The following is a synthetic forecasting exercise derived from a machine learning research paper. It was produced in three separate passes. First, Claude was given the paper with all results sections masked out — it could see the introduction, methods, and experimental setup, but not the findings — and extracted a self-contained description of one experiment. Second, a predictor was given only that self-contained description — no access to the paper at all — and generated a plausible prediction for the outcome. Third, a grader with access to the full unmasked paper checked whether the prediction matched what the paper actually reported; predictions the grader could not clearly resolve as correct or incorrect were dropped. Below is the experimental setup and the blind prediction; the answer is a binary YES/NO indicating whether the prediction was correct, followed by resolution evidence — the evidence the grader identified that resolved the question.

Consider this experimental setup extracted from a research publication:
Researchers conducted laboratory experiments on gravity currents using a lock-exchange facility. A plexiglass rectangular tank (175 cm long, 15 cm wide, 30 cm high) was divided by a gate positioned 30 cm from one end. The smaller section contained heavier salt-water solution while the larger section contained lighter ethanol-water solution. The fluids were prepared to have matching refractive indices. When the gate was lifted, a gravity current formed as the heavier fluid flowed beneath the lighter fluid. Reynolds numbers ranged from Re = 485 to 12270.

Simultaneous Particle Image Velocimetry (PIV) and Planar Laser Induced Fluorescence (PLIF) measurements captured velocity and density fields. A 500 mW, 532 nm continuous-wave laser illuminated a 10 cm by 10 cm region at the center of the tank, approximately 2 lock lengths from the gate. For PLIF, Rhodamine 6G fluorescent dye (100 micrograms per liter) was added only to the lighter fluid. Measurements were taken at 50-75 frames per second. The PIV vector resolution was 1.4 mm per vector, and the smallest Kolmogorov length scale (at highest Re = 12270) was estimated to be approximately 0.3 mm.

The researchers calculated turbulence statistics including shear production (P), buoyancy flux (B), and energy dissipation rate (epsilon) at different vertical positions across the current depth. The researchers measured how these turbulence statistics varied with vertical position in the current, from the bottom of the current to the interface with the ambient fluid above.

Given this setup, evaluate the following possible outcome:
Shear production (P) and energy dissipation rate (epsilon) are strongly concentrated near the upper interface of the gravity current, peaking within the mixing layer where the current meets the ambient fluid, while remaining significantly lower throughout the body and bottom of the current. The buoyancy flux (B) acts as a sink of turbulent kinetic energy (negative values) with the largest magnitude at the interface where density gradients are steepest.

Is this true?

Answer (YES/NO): NO